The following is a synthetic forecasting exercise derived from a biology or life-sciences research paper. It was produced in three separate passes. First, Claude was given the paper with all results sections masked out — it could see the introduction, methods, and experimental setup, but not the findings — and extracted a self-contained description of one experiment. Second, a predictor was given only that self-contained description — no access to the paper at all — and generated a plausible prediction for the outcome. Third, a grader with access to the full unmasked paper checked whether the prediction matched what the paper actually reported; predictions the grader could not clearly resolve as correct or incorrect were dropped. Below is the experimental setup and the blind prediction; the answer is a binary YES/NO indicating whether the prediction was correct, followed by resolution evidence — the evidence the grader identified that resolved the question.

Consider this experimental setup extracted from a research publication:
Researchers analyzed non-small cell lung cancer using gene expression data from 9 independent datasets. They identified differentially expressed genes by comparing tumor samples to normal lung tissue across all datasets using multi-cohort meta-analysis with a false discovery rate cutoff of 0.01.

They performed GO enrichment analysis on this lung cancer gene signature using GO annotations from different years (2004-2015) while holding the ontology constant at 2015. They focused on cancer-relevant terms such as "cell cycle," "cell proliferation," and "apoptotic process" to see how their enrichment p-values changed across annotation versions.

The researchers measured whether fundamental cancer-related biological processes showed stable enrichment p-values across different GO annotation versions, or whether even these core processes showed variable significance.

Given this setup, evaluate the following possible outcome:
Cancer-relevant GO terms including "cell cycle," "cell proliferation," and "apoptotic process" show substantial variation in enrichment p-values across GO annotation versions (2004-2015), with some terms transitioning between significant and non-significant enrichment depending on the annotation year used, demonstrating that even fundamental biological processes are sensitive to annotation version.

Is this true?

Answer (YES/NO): YES